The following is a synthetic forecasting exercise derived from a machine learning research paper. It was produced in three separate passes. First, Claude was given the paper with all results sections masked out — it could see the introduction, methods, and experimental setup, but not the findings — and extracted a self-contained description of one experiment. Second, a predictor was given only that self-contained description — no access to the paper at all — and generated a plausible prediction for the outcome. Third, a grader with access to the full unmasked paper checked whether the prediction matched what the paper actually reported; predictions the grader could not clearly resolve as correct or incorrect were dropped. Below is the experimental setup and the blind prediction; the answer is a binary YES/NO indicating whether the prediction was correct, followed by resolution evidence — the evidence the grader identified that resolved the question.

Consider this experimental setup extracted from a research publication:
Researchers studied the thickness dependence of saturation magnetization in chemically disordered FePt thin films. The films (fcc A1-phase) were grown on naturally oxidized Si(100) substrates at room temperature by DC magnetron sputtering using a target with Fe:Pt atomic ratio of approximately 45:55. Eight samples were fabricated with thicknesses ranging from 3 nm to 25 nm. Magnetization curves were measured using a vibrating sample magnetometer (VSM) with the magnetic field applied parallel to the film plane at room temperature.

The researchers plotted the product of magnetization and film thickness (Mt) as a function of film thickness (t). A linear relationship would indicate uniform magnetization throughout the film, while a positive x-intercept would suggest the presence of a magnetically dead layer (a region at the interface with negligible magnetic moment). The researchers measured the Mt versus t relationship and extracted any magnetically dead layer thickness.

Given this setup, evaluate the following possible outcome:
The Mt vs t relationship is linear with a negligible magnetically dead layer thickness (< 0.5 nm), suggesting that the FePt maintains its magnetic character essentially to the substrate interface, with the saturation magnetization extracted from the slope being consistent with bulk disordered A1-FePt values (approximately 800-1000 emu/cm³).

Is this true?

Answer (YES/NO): NO